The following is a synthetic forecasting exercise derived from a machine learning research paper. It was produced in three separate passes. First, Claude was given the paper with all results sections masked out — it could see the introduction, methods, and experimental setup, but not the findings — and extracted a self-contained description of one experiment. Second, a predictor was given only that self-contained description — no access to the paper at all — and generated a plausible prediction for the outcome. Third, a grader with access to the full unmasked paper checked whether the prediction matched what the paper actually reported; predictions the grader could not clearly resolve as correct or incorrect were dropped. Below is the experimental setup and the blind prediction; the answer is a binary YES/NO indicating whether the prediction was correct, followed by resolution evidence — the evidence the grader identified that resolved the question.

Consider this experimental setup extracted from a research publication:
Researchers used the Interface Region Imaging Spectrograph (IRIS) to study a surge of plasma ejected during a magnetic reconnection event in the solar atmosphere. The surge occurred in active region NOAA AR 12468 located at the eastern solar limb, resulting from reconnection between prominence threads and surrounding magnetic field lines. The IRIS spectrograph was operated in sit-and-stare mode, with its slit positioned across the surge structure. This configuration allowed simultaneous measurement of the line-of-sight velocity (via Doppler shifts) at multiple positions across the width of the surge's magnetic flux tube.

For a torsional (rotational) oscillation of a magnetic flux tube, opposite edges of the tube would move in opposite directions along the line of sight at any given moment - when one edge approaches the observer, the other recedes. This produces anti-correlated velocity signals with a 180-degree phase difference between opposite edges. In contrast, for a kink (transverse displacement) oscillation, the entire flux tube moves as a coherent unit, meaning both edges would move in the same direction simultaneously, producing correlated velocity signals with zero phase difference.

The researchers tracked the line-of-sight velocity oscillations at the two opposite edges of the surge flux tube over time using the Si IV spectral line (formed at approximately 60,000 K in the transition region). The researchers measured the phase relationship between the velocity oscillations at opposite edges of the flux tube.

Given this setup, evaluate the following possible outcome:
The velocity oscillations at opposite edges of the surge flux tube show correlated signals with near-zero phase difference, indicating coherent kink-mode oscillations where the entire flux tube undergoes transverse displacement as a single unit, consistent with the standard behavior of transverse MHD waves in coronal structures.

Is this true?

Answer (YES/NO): NO